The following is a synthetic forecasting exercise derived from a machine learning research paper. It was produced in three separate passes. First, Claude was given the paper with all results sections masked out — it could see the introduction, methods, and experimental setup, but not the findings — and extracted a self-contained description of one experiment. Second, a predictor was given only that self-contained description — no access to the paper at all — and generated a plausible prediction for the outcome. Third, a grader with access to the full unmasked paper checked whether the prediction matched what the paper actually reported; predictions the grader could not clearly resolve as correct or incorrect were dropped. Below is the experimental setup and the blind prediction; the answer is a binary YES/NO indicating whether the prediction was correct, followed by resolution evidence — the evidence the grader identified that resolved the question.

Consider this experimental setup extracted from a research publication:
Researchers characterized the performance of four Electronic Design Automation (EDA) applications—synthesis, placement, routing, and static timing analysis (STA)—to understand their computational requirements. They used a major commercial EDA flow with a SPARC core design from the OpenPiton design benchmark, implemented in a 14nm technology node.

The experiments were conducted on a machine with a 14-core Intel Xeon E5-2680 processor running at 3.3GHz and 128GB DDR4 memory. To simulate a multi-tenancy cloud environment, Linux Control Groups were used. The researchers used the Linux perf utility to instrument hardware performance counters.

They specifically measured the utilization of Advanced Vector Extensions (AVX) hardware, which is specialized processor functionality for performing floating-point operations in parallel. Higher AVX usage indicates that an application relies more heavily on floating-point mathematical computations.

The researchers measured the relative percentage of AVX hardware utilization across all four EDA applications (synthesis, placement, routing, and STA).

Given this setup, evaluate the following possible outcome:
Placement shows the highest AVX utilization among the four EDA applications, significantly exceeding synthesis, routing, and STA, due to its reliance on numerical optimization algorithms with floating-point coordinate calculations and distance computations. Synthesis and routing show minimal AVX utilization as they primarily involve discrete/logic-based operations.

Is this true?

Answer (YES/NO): NO